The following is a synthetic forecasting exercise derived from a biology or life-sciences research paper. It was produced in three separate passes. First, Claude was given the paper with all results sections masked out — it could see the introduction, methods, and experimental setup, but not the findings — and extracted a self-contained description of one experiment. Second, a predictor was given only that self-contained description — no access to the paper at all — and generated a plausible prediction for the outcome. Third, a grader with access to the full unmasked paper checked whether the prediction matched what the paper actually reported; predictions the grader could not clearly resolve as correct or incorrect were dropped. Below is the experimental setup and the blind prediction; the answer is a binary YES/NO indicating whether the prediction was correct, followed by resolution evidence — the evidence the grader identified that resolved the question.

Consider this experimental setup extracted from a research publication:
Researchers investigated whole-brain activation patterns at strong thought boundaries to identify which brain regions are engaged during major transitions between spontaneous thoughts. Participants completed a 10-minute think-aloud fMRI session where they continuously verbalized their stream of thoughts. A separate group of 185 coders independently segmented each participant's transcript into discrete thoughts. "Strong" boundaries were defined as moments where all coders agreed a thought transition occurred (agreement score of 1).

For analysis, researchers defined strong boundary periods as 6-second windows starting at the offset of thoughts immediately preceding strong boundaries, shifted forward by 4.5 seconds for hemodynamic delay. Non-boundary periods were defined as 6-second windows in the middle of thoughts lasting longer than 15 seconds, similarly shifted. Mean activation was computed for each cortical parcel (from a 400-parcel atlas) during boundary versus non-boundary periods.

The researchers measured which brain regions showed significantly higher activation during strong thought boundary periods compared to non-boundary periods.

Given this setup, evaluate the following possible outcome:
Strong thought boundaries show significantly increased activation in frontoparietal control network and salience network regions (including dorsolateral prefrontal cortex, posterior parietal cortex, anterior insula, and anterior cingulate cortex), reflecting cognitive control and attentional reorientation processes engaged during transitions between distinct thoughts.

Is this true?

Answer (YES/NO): NO